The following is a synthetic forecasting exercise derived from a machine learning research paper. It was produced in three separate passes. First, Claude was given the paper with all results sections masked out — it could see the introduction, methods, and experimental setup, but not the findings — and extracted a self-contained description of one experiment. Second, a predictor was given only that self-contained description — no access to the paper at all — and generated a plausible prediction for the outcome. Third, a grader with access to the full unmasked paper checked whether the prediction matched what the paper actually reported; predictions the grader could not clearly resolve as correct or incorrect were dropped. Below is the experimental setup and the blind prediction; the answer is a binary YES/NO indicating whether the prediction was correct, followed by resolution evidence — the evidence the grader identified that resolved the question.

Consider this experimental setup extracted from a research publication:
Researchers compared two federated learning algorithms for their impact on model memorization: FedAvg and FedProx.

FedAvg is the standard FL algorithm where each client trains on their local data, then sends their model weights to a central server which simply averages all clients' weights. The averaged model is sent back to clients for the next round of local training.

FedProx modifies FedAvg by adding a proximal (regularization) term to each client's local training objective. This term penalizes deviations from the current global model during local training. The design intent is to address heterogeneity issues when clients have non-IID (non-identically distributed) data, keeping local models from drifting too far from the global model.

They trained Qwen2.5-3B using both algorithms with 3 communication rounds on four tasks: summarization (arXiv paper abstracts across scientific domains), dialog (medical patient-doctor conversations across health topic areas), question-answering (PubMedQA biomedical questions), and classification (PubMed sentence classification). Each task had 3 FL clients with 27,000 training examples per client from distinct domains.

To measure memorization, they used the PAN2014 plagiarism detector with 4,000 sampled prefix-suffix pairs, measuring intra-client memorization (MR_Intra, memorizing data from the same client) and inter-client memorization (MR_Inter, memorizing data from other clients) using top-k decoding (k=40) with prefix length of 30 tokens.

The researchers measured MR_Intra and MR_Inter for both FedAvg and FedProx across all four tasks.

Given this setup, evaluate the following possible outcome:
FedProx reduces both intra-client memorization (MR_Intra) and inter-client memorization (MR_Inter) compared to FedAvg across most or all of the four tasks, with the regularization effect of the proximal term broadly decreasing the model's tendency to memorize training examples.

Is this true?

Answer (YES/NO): NO